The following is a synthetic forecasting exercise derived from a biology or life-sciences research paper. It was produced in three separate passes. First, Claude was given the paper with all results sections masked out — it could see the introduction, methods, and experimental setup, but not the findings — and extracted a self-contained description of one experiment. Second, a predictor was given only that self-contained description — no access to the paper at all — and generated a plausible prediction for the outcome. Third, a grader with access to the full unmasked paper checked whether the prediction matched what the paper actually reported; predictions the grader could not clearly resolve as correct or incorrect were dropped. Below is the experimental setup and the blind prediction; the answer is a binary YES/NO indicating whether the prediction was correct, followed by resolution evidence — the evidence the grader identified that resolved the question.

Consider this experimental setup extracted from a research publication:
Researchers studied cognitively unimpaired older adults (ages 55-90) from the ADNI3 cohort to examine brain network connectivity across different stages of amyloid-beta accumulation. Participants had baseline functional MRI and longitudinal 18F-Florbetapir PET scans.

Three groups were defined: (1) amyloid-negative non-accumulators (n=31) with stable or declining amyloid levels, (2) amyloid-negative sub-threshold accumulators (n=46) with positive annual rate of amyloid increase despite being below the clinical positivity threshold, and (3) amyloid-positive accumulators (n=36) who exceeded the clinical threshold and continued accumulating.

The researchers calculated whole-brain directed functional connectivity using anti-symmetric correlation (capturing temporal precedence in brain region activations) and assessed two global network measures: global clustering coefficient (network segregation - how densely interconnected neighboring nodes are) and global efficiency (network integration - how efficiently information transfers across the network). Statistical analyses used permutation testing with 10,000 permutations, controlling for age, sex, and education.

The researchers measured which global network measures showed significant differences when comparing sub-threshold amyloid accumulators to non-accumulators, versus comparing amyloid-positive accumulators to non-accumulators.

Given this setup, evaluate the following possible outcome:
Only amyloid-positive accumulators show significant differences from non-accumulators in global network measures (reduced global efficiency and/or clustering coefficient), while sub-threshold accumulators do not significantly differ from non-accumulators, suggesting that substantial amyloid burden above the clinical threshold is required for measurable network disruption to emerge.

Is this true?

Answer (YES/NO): NO